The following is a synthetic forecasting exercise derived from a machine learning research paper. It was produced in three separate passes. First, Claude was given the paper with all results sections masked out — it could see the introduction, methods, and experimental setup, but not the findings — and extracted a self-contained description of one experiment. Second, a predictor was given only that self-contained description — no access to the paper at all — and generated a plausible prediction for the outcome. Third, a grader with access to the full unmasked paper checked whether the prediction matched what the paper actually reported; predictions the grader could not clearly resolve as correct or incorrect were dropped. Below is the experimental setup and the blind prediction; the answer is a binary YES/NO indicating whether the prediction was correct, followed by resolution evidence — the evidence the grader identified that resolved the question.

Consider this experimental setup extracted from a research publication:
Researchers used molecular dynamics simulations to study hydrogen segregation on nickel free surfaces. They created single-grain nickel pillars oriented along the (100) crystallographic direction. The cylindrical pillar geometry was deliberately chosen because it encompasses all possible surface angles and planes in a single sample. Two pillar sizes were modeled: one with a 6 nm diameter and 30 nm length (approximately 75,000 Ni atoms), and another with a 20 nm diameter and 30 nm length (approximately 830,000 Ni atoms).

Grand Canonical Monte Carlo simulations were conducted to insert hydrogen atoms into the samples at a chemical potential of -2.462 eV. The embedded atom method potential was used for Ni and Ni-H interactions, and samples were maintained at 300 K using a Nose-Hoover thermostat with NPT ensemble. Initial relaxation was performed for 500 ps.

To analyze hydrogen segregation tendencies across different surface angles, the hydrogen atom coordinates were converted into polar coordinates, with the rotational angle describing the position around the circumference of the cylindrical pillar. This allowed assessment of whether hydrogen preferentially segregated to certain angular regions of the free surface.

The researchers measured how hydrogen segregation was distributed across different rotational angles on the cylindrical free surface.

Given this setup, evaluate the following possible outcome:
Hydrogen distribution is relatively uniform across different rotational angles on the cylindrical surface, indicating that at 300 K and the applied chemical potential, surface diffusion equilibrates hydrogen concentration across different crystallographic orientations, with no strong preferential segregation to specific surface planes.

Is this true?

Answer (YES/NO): YES